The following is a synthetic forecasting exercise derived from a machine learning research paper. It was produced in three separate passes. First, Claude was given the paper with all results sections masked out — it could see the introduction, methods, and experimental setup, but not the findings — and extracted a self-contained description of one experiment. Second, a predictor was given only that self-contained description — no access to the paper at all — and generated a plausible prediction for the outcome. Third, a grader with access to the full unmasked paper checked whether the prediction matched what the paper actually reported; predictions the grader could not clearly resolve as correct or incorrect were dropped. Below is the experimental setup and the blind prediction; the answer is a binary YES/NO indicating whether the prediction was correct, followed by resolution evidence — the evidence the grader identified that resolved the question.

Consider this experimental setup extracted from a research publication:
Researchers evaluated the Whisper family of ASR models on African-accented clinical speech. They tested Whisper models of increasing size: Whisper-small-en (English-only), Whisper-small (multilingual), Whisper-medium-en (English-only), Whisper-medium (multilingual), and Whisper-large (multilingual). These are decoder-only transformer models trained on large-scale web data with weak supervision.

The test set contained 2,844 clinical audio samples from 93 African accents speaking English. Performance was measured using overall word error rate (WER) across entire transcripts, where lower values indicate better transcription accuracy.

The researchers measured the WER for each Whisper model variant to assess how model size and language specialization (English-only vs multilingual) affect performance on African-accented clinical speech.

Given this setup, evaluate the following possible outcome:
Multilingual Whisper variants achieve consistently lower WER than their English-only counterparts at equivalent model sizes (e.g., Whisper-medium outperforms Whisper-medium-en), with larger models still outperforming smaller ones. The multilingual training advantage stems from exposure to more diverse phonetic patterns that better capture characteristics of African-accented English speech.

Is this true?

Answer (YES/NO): YES